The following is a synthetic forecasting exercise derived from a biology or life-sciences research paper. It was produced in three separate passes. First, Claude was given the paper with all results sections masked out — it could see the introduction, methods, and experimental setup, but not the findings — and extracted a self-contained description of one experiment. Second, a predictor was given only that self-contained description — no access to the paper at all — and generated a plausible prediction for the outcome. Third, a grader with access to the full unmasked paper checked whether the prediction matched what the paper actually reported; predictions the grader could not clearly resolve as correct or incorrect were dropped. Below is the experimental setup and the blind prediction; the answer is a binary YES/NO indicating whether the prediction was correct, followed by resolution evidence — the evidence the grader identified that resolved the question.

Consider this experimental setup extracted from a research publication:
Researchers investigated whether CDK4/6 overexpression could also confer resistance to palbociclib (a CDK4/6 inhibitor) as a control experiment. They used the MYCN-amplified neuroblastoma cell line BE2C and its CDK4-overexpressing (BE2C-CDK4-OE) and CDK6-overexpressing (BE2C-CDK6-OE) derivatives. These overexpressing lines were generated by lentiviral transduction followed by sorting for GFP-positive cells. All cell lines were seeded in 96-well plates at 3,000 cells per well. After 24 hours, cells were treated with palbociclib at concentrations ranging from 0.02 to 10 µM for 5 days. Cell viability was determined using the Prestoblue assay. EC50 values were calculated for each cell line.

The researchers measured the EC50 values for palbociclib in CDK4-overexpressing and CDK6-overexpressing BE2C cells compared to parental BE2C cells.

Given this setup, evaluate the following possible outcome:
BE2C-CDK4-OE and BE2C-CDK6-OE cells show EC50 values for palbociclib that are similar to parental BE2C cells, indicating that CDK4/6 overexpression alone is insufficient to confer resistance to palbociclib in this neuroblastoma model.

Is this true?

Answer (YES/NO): NO